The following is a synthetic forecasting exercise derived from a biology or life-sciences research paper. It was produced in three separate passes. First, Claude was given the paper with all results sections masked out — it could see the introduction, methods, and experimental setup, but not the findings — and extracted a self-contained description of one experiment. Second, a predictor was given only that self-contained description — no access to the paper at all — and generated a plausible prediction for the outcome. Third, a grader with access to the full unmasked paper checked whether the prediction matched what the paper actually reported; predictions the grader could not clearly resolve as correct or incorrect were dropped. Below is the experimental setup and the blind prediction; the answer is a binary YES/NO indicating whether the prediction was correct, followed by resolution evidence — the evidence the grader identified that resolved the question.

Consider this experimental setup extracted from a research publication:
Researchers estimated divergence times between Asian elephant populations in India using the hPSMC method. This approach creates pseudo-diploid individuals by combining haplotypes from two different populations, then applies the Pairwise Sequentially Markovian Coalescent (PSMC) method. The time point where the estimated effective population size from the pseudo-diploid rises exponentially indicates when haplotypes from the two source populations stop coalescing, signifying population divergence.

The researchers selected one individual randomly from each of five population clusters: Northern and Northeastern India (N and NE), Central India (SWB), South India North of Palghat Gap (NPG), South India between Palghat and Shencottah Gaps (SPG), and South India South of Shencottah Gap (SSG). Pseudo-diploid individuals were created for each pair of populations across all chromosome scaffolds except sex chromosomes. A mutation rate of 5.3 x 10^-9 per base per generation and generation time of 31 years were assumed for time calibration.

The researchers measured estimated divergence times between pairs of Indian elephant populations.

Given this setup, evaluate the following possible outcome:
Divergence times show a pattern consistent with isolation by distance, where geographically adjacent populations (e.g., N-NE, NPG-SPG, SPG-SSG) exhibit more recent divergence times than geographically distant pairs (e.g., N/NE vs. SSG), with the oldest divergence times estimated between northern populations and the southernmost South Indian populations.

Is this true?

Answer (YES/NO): YES